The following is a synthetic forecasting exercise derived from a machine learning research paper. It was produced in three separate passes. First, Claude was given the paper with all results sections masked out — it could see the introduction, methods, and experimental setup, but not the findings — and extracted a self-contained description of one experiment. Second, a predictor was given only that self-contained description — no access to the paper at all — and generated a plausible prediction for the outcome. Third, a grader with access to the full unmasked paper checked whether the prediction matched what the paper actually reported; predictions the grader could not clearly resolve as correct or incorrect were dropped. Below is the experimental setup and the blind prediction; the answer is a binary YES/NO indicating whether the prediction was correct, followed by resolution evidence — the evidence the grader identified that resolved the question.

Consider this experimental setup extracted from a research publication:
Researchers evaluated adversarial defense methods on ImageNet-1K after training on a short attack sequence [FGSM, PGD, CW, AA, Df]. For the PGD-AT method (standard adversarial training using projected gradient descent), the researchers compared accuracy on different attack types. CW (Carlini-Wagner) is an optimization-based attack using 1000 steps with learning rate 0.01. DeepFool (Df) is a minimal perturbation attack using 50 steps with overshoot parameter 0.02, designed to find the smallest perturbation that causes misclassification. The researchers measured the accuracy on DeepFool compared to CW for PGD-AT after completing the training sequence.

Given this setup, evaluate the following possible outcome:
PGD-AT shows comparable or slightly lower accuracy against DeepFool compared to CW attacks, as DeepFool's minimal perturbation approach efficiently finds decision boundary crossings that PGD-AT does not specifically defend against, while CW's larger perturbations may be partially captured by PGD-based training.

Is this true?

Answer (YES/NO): NO